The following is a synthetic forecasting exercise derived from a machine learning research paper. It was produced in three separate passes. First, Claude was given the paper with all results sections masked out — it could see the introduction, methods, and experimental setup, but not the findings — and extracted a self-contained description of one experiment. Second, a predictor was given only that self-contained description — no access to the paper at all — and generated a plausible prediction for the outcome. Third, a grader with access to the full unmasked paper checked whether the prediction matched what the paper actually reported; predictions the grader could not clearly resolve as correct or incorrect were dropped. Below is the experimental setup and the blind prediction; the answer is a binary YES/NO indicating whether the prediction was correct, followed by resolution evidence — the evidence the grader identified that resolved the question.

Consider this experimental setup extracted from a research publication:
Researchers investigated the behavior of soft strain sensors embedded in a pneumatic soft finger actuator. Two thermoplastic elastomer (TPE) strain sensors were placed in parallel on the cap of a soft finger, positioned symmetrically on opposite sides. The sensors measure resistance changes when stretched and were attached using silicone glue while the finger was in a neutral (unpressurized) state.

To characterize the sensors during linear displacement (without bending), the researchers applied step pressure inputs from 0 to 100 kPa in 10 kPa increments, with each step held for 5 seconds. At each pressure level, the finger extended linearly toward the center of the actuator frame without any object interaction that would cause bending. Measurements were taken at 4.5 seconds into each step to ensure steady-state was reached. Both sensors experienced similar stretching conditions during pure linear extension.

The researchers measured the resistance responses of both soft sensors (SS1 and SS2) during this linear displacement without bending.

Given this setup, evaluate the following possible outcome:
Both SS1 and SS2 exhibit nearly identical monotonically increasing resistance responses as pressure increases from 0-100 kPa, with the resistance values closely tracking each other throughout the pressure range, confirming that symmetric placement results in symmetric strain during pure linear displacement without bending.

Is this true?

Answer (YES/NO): NO